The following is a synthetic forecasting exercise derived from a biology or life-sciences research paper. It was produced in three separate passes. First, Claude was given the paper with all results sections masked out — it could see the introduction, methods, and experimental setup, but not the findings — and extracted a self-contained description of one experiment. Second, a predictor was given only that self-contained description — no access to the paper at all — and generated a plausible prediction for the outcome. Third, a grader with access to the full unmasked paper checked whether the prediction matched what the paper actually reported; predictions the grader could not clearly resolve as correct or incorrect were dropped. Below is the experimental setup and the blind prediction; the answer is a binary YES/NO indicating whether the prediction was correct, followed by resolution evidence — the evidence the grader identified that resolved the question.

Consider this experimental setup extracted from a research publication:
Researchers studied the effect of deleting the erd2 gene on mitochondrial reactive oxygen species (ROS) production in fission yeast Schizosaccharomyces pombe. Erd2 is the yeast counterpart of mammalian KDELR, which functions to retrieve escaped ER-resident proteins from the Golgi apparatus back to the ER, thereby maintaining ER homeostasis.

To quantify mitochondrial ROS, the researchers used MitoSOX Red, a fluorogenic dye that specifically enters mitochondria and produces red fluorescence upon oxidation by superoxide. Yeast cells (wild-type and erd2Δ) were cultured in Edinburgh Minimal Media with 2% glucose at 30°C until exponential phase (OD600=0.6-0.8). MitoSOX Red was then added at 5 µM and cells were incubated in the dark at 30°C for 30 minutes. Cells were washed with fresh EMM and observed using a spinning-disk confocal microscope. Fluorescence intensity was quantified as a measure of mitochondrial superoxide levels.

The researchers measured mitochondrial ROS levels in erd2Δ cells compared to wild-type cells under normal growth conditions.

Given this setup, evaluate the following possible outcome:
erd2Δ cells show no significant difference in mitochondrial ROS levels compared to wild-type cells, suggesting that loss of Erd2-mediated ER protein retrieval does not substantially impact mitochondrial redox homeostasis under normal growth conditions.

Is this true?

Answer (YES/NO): NO